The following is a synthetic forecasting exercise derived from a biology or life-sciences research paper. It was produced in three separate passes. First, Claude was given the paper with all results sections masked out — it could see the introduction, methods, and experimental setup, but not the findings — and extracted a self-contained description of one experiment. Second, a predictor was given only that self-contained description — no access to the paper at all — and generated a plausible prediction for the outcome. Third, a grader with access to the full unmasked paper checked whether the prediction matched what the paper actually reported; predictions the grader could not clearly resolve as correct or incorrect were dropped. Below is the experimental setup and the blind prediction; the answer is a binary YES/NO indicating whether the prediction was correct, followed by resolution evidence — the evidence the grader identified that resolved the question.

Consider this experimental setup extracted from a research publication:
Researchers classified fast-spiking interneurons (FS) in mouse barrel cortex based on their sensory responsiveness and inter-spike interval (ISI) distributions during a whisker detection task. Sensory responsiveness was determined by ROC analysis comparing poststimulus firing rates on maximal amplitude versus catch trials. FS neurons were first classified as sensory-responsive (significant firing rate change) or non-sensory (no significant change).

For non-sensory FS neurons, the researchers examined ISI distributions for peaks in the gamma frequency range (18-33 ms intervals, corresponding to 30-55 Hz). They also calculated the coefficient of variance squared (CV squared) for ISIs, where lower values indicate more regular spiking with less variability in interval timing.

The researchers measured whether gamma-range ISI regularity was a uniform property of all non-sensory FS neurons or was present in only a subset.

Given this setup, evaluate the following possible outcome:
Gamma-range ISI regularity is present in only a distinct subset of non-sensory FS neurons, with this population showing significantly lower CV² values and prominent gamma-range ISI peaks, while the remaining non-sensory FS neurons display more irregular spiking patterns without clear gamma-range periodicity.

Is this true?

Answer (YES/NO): YES